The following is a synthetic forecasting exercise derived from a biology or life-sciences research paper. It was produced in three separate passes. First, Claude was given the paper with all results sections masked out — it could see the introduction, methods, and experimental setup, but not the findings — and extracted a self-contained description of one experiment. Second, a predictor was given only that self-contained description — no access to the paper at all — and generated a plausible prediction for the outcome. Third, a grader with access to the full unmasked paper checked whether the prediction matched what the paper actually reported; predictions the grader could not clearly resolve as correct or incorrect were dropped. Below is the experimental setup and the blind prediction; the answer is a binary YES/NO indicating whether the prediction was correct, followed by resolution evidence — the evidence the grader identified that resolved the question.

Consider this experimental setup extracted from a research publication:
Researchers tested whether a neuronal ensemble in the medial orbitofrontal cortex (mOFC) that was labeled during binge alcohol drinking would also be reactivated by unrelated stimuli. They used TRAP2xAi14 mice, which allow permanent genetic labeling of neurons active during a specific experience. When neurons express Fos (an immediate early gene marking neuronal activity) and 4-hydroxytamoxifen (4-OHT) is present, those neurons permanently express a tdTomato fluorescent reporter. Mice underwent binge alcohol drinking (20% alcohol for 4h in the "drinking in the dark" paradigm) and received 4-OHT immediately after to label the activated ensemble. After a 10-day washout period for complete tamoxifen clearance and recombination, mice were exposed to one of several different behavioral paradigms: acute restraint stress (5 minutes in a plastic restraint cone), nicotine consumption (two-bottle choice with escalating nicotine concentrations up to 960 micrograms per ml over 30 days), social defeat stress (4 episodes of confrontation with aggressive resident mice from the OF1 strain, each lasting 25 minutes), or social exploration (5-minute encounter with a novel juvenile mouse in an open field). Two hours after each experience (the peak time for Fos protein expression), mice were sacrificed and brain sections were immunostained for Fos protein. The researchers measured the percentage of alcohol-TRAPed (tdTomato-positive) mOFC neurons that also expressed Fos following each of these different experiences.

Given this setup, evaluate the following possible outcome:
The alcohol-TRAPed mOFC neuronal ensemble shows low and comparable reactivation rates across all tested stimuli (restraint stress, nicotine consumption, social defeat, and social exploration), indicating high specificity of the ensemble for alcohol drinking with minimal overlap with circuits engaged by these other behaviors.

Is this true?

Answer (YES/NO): YES